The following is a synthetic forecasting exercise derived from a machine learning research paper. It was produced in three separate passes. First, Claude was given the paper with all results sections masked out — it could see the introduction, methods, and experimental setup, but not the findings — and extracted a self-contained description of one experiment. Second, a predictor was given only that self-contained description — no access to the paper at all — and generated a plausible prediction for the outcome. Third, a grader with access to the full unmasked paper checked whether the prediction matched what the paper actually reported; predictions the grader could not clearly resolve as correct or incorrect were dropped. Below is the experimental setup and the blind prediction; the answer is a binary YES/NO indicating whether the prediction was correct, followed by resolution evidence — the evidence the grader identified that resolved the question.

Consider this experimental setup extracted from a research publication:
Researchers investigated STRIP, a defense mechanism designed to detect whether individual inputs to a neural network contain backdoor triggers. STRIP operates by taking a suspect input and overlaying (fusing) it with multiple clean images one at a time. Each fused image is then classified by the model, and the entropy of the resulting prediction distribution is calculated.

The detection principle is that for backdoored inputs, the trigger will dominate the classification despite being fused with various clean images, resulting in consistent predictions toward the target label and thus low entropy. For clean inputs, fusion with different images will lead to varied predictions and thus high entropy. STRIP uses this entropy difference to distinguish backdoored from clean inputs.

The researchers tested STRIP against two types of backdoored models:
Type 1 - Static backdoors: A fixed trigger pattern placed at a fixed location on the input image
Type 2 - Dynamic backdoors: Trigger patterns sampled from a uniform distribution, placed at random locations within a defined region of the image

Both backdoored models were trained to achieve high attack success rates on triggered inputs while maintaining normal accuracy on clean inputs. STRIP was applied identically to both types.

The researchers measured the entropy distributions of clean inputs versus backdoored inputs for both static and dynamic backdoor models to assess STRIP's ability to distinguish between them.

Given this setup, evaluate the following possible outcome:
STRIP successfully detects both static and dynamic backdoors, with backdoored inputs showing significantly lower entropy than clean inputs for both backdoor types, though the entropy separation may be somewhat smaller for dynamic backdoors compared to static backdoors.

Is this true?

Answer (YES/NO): NO